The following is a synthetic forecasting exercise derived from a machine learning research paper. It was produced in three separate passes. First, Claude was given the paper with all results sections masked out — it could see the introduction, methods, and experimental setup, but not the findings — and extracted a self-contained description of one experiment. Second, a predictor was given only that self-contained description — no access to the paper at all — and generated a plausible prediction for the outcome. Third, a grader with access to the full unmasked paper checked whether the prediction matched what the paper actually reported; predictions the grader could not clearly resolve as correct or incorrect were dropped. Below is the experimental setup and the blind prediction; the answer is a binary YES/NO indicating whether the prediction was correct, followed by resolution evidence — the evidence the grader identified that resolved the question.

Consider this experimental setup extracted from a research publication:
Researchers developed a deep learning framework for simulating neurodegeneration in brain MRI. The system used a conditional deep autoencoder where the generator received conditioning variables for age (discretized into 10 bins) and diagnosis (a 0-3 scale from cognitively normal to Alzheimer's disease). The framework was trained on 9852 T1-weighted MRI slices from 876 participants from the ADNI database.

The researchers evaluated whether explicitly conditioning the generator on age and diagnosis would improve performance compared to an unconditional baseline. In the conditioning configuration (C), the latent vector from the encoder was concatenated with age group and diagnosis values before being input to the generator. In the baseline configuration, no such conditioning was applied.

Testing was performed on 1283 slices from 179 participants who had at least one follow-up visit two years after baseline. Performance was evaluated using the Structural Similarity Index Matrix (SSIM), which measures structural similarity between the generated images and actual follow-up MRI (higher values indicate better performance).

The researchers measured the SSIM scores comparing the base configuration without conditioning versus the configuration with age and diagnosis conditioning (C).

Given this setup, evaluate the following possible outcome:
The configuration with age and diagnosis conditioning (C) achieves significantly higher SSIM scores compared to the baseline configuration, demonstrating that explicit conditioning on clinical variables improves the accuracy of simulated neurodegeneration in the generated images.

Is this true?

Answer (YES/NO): NO